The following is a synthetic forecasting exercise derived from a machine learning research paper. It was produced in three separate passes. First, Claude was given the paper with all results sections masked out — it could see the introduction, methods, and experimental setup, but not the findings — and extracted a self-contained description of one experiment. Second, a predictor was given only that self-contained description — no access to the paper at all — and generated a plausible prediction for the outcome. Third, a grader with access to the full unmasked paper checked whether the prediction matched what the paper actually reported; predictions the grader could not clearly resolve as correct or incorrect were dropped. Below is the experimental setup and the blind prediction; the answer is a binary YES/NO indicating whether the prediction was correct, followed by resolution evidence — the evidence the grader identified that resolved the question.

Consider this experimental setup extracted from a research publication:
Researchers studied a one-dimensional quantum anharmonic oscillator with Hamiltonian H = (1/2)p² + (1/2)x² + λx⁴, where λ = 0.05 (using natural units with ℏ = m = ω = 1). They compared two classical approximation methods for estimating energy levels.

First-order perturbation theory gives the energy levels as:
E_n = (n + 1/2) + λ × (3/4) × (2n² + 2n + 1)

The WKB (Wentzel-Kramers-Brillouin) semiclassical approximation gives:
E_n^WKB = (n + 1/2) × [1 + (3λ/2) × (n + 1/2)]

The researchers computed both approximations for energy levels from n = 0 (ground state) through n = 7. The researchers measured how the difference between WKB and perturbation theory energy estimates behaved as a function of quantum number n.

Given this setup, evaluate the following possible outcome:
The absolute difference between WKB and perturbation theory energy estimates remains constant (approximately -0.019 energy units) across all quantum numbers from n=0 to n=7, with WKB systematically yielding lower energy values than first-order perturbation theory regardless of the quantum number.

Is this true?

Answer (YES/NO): NO